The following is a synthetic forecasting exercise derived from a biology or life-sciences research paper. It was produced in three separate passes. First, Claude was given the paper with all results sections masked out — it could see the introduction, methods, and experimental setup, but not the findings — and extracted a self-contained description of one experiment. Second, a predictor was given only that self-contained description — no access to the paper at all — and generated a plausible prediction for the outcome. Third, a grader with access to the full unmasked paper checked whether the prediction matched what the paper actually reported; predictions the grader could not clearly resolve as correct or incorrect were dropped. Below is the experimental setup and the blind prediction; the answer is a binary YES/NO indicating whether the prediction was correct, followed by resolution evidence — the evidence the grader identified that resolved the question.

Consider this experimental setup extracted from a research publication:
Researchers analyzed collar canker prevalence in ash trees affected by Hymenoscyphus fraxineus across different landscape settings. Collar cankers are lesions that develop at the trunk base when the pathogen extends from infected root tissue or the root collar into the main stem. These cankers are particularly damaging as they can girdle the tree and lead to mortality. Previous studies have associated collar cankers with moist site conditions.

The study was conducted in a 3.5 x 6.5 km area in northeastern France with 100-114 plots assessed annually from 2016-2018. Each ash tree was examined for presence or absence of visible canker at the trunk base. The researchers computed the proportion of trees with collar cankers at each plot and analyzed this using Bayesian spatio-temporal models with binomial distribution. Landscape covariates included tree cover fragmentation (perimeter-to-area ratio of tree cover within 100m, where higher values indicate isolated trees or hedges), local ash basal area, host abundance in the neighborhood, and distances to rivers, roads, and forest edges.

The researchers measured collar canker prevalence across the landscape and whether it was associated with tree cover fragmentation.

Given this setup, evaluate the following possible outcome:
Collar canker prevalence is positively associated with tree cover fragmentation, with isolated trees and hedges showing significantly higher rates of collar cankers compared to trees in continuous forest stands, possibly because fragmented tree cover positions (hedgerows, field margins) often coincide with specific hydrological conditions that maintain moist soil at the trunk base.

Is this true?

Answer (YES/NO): NO